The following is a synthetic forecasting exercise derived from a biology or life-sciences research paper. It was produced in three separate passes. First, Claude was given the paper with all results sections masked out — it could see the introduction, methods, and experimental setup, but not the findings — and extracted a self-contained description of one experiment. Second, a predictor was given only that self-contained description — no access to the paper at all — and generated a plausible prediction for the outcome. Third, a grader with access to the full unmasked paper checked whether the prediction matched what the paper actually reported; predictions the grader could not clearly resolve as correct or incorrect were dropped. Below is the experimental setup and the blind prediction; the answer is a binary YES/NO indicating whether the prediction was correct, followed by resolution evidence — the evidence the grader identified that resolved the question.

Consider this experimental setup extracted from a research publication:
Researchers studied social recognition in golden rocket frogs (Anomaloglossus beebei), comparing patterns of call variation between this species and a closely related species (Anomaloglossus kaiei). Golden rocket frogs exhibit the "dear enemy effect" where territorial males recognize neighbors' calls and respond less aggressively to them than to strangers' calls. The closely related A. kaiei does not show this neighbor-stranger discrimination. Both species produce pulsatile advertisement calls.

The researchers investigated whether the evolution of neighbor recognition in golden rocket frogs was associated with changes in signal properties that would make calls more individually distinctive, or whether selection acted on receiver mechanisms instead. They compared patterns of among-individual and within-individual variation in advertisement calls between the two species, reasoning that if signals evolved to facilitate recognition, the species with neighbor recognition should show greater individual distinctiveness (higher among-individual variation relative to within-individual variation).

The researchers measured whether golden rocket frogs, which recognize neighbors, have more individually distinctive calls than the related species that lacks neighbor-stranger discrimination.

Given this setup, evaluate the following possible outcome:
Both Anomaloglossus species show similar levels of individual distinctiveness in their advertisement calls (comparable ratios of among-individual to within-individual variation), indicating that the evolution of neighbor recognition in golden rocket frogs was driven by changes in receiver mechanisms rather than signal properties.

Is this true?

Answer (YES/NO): YES